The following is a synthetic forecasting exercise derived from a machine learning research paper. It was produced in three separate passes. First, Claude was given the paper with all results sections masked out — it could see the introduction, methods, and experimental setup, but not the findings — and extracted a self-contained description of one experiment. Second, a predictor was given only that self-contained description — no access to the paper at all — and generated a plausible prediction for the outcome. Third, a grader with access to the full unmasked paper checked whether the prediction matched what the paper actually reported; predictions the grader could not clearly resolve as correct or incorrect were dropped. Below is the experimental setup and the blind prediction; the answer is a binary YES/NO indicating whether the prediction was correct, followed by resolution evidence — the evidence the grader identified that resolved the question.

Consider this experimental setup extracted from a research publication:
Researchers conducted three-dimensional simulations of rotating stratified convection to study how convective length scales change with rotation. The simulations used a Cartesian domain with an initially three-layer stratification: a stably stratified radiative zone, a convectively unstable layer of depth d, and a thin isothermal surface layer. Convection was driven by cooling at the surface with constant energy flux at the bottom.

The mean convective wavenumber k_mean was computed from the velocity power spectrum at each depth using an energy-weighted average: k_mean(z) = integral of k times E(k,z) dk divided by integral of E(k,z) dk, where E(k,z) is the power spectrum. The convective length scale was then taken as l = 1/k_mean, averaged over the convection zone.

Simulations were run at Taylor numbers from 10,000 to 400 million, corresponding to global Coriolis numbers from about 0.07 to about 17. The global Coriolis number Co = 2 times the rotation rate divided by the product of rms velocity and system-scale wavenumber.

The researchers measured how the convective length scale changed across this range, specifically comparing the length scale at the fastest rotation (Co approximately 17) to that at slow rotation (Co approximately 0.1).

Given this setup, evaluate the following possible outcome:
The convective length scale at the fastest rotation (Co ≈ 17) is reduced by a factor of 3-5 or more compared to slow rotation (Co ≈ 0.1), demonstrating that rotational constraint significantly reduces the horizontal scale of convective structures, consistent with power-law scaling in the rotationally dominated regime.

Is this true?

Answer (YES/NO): NO